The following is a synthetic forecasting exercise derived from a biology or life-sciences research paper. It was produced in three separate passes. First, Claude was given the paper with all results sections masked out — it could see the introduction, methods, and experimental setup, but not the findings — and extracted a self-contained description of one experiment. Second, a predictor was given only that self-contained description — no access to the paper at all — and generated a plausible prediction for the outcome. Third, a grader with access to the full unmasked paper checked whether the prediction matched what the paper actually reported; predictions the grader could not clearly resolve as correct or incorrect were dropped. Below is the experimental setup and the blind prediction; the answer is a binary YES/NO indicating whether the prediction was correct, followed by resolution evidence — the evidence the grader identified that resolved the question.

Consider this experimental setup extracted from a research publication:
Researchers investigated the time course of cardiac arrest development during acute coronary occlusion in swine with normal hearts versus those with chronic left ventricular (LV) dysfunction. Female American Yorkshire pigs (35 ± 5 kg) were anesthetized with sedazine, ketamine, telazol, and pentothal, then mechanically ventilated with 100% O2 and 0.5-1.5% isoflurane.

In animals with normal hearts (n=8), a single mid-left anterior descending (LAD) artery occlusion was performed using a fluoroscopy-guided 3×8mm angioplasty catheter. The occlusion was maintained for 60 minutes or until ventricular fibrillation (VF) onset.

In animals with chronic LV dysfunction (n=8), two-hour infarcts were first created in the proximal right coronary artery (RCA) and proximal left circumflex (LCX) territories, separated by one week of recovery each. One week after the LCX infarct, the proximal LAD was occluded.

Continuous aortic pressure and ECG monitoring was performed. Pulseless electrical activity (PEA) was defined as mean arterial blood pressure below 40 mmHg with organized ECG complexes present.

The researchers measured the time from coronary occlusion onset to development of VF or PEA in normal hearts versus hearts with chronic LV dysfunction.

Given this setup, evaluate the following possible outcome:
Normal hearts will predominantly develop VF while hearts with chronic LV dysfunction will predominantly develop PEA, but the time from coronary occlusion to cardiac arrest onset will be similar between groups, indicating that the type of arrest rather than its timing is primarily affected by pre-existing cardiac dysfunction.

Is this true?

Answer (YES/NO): NO